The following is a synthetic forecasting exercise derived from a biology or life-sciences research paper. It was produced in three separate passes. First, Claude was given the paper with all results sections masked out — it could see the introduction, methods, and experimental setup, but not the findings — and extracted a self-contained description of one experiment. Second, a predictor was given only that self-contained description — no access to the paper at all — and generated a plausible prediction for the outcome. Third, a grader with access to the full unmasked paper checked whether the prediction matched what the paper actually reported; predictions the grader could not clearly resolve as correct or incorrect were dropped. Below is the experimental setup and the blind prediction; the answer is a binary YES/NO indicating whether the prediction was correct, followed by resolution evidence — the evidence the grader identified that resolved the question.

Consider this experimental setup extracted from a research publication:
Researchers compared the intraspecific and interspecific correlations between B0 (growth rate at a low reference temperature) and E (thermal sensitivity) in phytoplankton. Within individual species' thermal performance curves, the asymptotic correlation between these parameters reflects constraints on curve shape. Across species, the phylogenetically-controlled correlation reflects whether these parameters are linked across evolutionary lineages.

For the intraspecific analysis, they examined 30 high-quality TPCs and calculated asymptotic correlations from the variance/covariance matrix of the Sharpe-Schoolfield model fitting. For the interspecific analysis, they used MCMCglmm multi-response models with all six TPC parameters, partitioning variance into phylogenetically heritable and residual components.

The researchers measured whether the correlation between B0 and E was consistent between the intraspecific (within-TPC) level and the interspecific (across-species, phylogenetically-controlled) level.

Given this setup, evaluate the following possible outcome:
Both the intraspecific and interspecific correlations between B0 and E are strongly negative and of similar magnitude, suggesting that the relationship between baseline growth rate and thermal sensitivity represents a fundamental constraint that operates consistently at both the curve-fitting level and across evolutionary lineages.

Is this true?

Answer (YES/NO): NO